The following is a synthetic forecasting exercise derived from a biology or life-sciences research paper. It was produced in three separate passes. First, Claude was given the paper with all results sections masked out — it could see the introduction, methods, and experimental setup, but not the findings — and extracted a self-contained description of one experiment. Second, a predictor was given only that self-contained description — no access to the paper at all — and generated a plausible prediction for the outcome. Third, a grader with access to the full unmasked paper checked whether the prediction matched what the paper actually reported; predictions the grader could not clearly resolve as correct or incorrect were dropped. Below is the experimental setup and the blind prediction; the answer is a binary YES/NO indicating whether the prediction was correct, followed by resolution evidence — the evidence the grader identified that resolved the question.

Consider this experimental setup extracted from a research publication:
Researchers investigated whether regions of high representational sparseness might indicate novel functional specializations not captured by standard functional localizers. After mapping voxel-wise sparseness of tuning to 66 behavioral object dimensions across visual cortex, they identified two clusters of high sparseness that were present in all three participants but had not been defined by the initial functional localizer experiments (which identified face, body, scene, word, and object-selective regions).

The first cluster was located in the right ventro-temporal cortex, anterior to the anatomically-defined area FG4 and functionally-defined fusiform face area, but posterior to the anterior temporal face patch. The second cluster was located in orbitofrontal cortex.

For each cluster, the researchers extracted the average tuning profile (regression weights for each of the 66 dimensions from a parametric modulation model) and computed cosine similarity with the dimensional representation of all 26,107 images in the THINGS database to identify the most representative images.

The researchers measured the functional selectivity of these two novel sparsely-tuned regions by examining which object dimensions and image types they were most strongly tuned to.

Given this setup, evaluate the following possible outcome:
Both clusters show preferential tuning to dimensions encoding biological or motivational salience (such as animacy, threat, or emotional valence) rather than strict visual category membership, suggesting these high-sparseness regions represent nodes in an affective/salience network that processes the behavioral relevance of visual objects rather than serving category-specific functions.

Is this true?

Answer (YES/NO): NO